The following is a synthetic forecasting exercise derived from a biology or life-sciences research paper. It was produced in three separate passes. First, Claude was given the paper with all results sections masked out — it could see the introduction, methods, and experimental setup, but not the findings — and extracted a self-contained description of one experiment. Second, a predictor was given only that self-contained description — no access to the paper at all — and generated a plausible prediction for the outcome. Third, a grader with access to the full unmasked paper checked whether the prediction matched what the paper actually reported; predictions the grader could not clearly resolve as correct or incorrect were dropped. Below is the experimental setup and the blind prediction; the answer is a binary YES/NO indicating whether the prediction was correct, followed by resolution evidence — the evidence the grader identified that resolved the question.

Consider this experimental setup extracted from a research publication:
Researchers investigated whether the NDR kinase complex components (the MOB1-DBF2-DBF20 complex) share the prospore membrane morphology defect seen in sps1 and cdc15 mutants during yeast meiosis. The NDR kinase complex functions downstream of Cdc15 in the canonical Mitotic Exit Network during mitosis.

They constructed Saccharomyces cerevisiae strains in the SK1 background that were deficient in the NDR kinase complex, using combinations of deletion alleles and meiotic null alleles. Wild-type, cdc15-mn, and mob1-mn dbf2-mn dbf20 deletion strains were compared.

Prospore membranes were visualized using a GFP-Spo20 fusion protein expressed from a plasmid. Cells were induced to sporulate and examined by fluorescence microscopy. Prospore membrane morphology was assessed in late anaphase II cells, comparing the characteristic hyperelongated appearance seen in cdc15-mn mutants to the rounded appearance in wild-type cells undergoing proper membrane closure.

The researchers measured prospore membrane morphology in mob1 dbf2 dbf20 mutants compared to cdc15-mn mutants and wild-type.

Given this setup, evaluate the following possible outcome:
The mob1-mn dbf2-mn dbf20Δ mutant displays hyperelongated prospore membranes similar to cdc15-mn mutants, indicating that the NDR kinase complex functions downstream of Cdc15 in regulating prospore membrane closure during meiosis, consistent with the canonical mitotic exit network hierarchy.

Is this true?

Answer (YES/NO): NO